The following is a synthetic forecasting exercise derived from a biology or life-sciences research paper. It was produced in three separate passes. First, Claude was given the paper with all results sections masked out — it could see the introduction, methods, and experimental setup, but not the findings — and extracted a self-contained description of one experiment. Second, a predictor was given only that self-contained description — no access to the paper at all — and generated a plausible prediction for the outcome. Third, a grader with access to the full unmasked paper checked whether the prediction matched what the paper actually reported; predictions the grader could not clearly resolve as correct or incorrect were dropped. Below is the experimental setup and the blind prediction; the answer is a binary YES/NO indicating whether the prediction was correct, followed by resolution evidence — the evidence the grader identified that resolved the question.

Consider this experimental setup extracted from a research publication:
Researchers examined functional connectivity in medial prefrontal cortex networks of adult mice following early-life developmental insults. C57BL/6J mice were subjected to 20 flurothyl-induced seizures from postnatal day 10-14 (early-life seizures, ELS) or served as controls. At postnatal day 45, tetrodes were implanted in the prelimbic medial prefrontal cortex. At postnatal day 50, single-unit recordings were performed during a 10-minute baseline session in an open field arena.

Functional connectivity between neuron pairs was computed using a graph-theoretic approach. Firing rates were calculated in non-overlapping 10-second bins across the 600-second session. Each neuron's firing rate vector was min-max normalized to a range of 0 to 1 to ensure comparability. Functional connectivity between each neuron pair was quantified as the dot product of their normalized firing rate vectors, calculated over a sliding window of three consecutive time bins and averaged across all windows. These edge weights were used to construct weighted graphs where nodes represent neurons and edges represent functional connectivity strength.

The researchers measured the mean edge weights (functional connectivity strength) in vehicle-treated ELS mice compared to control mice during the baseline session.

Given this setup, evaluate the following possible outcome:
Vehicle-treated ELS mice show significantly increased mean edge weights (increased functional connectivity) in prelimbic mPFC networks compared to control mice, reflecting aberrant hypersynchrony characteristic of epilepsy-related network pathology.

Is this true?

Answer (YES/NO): NO